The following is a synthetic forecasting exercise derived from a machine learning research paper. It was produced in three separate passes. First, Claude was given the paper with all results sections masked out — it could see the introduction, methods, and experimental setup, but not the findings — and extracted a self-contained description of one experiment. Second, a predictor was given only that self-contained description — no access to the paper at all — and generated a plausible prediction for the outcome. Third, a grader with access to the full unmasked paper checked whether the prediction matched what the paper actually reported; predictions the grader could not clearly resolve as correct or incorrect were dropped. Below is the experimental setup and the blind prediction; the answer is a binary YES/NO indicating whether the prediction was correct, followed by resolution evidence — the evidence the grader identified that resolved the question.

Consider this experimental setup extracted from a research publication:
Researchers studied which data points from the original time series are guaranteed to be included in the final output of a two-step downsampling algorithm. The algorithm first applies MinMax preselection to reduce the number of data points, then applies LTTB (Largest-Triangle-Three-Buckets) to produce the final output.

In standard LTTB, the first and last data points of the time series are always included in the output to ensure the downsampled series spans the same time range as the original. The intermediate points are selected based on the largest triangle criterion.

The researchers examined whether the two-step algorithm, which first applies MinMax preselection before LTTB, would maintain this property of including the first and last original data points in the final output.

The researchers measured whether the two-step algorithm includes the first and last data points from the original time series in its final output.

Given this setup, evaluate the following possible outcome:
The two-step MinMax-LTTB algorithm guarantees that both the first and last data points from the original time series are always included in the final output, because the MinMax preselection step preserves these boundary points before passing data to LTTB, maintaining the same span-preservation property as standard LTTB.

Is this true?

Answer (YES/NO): NO